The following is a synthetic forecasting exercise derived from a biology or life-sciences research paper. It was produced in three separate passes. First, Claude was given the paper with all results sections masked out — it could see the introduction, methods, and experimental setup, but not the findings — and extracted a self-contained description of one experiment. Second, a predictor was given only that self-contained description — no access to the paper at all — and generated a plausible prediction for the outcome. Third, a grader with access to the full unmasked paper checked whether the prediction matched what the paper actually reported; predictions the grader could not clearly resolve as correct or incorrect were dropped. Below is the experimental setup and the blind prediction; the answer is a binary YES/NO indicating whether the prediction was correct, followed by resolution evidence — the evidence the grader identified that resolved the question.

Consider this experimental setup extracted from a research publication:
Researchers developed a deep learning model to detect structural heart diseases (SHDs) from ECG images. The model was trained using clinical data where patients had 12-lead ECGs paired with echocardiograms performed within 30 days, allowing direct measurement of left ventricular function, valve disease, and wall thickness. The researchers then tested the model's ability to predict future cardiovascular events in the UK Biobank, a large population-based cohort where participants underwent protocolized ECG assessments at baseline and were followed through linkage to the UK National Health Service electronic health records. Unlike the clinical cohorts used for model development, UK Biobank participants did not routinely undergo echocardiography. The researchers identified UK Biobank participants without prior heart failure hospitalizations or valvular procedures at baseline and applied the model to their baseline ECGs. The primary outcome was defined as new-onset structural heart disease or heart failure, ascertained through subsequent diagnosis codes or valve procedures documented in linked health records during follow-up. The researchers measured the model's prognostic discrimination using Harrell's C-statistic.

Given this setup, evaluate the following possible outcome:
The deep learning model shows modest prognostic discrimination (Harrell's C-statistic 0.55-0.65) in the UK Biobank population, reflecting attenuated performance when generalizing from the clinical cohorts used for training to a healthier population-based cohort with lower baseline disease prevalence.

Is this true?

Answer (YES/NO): NO